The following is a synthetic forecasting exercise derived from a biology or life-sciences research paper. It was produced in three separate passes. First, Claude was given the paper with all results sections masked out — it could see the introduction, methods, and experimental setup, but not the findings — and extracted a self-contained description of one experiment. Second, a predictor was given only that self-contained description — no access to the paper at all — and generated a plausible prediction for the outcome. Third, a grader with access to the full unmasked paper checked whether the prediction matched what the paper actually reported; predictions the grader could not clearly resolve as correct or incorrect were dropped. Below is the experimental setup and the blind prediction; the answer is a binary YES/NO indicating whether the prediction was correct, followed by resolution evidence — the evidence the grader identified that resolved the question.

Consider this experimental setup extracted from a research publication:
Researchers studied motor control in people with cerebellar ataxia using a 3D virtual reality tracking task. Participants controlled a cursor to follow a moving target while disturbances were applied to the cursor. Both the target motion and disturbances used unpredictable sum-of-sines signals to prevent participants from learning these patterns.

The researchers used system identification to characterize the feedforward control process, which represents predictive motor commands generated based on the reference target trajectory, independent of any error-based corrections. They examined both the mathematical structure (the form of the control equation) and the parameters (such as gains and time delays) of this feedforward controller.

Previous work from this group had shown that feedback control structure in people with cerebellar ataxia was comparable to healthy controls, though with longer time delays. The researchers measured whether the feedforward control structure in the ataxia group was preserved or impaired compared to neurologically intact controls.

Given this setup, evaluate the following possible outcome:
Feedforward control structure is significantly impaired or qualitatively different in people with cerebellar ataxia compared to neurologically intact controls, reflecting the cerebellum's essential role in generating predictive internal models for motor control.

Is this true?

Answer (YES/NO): NO